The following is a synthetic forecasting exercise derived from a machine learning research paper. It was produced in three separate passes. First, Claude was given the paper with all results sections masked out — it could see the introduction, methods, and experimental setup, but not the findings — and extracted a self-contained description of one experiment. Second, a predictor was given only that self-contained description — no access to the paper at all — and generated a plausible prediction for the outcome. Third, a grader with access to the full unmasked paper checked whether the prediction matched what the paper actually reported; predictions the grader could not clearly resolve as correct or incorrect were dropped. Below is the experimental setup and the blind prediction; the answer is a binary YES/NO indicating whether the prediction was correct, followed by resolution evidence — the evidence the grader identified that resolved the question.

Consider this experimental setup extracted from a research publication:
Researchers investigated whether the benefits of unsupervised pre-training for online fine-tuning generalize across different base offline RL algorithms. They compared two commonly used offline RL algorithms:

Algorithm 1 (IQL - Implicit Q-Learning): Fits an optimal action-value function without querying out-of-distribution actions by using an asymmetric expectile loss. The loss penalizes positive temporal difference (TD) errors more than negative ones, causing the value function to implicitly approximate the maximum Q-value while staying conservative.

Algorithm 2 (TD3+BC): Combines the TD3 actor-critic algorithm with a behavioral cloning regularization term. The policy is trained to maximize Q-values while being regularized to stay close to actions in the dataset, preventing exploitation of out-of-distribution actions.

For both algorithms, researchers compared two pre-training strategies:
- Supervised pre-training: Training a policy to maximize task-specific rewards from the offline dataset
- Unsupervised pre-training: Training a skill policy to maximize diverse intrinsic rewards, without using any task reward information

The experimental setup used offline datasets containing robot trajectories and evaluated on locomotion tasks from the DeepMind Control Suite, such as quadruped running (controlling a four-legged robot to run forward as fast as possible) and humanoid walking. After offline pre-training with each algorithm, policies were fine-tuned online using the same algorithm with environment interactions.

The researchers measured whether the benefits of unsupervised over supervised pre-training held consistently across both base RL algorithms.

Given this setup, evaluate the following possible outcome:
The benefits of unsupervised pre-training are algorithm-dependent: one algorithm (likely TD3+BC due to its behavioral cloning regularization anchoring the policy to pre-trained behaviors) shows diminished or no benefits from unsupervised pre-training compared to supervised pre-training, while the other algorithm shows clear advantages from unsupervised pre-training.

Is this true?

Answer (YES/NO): NO